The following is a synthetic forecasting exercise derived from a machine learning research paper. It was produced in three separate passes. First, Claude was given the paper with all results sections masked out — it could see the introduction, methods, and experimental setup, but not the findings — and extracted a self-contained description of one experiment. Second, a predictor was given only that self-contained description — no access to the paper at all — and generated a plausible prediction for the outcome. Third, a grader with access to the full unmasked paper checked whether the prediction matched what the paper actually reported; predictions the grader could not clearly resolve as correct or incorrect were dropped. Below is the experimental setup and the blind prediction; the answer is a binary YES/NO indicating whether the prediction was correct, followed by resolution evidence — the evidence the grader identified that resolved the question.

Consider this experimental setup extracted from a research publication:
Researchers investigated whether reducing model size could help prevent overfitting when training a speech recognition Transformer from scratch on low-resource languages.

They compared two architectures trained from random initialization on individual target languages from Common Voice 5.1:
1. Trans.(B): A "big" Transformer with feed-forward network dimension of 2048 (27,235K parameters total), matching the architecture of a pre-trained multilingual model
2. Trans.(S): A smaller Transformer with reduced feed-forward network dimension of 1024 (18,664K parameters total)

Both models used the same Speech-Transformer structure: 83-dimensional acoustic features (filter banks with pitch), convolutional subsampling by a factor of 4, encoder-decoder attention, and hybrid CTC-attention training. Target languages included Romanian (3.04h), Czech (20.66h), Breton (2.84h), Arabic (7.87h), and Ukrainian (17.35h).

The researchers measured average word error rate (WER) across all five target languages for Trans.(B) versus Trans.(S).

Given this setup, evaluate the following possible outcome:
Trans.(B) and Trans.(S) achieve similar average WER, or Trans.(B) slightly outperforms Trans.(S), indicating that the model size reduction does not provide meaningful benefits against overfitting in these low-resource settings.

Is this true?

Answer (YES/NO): NO